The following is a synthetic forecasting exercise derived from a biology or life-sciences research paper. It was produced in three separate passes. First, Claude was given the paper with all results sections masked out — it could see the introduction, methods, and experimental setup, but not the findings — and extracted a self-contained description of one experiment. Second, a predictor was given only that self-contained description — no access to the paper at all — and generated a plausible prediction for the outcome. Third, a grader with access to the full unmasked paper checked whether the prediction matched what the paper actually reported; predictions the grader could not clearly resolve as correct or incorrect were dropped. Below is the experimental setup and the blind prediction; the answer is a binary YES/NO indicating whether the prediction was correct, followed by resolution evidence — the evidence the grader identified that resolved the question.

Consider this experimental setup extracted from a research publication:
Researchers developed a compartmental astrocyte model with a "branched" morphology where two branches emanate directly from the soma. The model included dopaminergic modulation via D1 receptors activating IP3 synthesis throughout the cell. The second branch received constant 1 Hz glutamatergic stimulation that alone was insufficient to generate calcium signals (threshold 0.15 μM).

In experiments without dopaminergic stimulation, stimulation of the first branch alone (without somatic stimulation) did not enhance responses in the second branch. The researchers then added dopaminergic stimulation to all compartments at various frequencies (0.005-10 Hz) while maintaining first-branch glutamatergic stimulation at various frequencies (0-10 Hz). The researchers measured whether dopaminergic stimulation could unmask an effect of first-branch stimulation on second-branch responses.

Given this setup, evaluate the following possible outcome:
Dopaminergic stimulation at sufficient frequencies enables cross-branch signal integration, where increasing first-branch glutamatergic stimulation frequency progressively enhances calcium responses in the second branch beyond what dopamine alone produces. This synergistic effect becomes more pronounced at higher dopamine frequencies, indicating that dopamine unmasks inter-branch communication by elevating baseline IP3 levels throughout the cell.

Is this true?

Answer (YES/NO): NO